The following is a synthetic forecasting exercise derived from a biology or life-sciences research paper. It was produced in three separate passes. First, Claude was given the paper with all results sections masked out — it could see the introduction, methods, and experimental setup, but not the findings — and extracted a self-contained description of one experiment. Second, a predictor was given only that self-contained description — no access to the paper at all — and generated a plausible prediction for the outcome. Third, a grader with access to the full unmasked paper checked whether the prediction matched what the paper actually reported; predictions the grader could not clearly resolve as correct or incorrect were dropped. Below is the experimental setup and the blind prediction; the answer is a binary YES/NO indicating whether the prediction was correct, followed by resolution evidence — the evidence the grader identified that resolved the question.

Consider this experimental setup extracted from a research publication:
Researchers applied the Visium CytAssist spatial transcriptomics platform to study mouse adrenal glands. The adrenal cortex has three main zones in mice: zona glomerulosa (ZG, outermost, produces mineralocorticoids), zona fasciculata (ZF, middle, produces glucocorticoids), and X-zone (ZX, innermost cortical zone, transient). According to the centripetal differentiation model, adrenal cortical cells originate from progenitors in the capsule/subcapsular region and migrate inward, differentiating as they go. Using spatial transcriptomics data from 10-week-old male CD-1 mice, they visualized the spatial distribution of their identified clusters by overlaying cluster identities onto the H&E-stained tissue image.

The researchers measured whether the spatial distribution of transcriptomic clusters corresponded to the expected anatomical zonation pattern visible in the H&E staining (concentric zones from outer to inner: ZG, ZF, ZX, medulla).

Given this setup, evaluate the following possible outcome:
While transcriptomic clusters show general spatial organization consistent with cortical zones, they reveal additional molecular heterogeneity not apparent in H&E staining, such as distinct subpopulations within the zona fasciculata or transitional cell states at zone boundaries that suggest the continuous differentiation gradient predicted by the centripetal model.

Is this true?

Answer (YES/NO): NO